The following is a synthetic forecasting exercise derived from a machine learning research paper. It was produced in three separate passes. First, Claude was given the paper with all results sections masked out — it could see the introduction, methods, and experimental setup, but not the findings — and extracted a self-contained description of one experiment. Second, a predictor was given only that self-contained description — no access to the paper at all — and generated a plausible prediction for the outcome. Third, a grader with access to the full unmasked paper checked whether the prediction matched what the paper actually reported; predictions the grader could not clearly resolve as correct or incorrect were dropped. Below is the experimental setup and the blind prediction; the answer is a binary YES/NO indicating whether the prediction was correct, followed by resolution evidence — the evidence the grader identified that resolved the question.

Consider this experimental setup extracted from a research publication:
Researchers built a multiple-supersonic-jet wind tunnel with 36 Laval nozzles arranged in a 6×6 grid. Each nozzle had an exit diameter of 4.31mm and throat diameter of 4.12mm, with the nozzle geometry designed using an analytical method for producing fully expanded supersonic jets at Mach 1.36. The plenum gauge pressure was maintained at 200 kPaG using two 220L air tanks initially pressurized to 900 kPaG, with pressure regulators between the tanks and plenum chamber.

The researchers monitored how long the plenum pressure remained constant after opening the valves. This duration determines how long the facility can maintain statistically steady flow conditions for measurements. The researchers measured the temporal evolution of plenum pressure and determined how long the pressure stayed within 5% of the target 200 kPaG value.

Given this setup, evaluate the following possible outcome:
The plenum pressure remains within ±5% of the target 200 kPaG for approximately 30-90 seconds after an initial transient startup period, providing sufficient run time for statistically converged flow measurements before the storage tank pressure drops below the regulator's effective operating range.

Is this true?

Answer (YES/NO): NO